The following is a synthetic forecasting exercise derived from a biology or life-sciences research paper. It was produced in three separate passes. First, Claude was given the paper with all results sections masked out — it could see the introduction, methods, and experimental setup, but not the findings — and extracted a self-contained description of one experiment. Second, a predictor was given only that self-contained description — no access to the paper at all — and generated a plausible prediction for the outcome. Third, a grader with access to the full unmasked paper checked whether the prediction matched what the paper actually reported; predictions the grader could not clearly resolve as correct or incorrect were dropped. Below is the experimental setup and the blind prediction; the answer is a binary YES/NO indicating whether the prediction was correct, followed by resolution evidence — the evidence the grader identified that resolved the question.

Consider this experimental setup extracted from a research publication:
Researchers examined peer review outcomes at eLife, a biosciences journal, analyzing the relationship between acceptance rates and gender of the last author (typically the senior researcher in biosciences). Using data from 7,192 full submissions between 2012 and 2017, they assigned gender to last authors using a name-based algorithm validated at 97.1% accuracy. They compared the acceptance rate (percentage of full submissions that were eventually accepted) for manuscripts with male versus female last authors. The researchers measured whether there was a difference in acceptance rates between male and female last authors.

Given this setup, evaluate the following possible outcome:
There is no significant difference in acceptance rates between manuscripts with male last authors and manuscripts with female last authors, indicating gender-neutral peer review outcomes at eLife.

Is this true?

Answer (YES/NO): NO